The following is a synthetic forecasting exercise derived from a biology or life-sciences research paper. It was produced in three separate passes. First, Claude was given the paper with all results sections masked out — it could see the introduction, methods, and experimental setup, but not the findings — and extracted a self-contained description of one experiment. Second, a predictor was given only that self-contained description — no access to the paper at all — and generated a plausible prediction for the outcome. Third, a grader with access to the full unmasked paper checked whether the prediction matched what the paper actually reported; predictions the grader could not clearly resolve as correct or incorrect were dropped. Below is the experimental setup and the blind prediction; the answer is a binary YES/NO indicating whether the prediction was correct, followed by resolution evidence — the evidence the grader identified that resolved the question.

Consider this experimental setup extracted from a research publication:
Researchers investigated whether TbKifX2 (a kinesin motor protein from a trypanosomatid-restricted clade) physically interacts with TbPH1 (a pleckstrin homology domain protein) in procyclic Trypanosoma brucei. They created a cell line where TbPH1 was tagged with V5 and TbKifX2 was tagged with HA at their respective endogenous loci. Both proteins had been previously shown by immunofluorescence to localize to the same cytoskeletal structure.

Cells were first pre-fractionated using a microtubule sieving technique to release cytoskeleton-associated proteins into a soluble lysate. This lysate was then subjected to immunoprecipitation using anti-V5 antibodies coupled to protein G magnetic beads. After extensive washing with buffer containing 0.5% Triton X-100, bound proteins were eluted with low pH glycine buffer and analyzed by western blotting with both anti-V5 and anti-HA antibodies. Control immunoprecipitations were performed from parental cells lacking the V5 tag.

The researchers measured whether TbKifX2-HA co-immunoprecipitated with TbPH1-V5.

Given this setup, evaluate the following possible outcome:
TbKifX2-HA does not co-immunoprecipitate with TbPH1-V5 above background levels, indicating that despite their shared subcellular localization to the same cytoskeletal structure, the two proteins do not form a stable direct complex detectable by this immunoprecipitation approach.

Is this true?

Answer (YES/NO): NO